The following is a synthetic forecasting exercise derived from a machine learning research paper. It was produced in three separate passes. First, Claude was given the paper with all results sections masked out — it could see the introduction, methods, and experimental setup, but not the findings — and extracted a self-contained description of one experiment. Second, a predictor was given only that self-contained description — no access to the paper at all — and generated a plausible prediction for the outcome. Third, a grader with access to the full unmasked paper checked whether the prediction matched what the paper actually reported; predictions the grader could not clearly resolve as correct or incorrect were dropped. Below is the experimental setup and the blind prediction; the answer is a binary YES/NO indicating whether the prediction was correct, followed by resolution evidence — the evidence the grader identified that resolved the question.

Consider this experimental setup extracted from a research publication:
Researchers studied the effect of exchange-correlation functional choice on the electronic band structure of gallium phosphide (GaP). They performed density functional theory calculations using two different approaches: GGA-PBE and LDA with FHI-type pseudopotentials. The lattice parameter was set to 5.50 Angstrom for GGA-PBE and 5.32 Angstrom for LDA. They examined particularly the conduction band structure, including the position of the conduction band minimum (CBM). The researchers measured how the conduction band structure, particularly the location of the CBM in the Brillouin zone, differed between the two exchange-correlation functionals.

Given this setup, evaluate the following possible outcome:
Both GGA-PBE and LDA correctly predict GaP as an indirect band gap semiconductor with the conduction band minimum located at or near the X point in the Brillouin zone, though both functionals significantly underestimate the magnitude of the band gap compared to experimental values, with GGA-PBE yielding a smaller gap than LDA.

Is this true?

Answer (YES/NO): NO